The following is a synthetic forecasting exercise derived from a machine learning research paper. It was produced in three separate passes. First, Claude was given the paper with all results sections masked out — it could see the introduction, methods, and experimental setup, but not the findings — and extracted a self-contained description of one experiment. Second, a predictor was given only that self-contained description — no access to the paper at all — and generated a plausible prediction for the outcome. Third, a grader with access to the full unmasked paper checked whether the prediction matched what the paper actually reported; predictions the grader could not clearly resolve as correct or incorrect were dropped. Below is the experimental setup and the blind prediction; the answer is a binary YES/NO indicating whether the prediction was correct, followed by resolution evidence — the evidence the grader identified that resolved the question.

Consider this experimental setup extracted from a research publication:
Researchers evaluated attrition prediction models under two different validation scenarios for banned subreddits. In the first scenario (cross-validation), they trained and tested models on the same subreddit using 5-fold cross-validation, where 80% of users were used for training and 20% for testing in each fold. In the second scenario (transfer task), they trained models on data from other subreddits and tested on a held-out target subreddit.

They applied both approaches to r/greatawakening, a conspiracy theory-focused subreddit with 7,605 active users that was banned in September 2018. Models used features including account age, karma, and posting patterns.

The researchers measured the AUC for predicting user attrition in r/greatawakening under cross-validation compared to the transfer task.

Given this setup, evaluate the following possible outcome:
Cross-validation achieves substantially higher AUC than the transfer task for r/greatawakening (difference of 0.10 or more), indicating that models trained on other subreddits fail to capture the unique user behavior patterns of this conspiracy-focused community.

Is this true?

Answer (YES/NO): NO